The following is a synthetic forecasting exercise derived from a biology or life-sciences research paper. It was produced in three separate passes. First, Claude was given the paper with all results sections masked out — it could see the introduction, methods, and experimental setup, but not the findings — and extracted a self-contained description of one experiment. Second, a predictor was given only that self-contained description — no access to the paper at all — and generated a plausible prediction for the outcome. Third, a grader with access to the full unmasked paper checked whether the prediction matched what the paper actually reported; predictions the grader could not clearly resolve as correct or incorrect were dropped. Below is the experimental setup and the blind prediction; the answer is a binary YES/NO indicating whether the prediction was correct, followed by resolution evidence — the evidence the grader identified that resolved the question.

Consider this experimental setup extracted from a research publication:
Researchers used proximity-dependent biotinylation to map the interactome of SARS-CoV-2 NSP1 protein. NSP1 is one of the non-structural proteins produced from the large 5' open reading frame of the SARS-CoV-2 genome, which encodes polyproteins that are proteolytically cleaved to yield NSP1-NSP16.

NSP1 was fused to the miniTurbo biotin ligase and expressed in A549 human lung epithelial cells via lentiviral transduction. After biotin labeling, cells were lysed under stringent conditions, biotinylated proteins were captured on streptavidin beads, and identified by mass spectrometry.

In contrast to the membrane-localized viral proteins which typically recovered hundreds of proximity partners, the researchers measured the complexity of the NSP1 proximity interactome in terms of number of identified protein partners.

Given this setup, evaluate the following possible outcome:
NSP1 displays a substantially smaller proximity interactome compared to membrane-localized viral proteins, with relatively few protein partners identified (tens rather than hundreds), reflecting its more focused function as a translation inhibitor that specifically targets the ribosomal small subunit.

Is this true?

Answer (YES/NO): YES